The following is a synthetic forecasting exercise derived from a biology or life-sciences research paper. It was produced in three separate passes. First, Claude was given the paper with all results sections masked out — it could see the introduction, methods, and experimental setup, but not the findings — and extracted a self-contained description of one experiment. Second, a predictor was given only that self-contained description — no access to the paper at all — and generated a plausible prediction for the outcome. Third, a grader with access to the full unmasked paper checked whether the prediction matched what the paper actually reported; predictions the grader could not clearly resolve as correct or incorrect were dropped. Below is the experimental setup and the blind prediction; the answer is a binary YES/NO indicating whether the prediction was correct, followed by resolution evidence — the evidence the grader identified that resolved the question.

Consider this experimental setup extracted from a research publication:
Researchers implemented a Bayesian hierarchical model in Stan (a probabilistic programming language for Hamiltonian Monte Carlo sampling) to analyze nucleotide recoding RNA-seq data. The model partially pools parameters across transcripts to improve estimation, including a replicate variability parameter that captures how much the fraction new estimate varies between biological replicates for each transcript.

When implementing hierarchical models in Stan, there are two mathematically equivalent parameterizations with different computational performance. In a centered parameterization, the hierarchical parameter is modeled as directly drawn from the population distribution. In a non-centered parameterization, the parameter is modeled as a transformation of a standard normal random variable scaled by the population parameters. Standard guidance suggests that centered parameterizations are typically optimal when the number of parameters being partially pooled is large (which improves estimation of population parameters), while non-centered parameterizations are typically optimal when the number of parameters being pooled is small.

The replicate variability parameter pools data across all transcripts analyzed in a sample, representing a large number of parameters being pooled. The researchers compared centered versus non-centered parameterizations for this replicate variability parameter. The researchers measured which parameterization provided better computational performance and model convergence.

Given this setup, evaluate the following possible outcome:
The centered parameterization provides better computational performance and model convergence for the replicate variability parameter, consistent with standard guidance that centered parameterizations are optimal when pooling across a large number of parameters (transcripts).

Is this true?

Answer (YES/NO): NO